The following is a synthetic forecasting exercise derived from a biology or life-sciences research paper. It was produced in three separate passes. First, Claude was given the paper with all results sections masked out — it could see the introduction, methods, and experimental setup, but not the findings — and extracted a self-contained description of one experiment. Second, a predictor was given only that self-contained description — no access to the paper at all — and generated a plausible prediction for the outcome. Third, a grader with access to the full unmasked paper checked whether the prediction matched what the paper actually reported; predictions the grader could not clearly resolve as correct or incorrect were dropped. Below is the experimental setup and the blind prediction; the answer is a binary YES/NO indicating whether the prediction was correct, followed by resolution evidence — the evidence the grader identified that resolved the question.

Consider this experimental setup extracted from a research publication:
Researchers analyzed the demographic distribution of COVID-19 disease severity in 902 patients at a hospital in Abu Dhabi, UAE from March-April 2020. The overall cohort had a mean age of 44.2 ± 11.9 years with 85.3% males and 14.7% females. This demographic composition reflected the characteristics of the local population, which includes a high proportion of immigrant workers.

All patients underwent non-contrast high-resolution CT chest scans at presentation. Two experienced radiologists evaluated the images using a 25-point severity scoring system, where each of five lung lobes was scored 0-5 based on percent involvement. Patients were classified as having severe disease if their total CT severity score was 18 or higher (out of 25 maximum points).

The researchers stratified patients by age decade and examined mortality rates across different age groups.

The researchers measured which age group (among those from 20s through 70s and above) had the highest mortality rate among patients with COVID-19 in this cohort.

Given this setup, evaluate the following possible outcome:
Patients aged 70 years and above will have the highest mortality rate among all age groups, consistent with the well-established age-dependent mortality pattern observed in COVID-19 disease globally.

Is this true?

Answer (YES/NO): NO